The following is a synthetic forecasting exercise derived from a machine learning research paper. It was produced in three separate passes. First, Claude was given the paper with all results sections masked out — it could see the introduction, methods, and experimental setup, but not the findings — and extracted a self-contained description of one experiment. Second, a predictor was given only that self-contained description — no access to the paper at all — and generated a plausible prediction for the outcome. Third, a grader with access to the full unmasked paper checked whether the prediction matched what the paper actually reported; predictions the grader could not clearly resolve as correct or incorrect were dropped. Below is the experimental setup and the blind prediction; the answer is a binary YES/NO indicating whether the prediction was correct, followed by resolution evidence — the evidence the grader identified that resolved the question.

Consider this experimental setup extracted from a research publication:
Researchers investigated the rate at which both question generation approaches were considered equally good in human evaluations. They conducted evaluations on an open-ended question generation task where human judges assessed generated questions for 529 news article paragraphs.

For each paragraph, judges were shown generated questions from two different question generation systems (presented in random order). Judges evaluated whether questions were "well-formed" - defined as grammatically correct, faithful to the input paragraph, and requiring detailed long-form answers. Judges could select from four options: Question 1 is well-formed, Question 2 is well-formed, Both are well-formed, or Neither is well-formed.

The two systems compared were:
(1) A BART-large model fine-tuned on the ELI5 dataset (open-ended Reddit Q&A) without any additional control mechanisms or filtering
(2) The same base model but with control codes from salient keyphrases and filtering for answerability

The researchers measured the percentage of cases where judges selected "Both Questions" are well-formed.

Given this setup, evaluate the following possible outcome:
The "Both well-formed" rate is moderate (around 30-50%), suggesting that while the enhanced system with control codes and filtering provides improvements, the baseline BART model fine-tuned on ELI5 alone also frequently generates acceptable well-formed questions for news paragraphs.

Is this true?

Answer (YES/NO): NO